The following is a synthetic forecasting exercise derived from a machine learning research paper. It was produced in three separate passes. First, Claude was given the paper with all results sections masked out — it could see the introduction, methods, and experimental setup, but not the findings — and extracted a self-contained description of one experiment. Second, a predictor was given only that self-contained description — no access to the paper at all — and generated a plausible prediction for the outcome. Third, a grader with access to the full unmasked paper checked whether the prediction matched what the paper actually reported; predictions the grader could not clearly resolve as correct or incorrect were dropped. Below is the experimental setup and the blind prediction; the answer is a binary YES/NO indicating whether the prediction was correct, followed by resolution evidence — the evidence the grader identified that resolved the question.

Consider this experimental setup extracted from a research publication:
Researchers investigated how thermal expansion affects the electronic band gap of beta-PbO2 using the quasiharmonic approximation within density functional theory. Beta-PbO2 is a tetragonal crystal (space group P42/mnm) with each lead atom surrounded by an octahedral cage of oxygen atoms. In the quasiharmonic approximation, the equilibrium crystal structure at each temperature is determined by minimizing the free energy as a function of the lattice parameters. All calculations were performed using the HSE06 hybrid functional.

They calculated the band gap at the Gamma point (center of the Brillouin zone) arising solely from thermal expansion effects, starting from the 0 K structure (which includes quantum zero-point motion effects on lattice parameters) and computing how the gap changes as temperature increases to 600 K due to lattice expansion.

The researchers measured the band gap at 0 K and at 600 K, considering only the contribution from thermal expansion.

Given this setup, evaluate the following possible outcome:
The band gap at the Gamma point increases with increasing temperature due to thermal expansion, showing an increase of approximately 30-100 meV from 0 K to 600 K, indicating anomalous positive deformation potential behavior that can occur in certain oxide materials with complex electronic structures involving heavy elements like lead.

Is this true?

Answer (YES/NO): NO